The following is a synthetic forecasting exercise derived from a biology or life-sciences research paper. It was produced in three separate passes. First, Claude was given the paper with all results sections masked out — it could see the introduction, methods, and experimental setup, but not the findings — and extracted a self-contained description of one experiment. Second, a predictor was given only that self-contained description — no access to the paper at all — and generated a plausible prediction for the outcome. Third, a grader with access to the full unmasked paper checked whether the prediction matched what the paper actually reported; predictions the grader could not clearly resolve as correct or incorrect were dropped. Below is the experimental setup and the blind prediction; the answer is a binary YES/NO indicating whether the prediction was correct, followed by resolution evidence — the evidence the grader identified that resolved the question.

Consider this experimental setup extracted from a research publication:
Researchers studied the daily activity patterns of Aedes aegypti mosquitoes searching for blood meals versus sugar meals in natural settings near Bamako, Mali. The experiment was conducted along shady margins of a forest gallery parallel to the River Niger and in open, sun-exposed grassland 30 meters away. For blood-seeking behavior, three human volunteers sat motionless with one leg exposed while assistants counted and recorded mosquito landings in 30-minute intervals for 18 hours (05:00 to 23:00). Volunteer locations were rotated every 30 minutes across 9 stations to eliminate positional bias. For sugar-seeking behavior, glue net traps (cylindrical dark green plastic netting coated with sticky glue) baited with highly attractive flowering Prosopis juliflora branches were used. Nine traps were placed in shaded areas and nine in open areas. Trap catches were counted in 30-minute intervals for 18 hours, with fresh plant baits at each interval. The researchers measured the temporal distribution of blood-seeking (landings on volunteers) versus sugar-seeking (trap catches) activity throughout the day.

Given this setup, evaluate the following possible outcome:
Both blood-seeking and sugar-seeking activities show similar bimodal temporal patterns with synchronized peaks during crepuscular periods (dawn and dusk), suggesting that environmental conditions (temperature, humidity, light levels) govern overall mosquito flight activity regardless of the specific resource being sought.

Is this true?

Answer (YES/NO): NO